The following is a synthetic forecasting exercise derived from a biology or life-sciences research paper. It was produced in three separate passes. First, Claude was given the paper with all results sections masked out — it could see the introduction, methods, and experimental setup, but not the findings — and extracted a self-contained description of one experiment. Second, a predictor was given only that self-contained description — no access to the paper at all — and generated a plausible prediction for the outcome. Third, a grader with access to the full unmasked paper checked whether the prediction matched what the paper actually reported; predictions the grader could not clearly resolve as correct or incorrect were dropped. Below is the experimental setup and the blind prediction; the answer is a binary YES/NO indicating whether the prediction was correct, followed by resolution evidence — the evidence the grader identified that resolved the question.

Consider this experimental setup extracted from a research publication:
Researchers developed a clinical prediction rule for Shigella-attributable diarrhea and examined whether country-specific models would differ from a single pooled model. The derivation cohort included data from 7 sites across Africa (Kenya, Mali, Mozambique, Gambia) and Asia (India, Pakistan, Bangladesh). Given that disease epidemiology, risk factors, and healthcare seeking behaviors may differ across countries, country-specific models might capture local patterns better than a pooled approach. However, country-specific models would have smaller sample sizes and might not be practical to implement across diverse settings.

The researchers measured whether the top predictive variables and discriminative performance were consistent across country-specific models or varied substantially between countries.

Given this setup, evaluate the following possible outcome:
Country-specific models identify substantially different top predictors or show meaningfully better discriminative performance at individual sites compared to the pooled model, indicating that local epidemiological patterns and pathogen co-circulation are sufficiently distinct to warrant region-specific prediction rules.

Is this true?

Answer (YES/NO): NO